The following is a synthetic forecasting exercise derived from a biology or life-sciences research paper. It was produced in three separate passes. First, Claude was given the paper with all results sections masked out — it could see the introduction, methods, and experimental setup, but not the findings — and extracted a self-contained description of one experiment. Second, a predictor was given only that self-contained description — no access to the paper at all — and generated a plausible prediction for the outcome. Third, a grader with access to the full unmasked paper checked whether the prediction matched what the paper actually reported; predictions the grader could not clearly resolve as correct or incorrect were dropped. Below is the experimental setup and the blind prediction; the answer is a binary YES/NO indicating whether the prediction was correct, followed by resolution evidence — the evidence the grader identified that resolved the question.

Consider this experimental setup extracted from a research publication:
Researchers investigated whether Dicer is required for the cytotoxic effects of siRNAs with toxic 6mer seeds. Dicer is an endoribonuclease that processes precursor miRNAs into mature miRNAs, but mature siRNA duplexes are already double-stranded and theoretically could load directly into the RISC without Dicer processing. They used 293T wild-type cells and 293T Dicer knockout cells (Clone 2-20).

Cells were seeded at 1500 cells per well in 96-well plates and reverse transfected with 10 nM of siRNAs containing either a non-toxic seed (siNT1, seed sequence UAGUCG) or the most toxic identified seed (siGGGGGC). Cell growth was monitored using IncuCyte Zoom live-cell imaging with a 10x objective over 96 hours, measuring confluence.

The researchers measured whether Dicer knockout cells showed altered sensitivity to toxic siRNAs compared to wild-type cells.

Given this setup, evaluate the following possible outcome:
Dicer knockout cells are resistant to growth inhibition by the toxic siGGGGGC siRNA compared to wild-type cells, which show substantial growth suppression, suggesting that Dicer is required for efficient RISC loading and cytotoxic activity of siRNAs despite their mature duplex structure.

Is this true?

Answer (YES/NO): NO